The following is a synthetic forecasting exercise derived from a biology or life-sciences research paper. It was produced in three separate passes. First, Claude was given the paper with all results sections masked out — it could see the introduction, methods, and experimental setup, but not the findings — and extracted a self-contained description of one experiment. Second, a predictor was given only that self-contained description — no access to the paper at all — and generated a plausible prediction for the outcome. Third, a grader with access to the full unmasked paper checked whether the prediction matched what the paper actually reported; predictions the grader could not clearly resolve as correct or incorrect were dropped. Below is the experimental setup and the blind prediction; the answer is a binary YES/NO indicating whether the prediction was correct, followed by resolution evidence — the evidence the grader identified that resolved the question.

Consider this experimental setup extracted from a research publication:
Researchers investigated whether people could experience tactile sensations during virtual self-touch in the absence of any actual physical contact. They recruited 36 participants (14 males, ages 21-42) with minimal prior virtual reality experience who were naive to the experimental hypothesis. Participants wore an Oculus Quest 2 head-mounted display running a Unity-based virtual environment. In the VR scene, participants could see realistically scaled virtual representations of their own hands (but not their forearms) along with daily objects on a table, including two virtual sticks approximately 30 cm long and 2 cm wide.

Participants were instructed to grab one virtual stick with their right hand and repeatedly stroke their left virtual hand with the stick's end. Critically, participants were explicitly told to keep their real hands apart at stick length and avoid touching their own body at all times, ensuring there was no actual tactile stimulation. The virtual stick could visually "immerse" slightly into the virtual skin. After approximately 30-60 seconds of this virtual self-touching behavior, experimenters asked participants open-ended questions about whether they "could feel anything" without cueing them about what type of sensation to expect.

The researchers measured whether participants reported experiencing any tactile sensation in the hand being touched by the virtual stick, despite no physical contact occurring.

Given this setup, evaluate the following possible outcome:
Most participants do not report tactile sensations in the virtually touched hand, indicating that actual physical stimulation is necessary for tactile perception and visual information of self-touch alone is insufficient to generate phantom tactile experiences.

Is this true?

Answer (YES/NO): NO